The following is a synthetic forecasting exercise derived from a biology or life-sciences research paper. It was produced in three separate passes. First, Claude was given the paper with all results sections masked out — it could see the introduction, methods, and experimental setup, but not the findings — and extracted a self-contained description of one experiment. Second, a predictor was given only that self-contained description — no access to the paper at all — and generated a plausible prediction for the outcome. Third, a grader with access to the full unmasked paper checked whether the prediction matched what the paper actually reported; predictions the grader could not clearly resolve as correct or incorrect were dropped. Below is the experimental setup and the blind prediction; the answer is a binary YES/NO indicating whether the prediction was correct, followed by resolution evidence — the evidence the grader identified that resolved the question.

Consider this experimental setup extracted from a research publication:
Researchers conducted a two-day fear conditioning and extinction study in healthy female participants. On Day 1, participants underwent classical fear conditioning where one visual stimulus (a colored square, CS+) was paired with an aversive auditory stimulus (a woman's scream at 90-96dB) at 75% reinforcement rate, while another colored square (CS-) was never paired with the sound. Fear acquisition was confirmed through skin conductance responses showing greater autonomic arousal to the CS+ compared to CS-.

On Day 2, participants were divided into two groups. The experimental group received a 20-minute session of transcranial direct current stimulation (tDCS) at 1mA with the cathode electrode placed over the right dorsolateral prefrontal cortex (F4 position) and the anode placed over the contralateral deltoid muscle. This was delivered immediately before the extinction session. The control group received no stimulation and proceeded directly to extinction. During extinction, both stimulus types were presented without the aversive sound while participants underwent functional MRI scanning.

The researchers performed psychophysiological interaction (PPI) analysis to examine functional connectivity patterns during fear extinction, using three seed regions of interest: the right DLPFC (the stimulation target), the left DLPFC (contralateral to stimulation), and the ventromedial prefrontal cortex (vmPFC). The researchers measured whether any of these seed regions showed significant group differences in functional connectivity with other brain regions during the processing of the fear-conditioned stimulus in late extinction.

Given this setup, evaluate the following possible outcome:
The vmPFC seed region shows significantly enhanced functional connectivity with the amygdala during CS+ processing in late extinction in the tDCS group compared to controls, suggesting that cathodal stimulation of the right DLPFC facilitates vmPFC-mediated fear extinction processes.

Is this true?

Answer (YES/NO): NO